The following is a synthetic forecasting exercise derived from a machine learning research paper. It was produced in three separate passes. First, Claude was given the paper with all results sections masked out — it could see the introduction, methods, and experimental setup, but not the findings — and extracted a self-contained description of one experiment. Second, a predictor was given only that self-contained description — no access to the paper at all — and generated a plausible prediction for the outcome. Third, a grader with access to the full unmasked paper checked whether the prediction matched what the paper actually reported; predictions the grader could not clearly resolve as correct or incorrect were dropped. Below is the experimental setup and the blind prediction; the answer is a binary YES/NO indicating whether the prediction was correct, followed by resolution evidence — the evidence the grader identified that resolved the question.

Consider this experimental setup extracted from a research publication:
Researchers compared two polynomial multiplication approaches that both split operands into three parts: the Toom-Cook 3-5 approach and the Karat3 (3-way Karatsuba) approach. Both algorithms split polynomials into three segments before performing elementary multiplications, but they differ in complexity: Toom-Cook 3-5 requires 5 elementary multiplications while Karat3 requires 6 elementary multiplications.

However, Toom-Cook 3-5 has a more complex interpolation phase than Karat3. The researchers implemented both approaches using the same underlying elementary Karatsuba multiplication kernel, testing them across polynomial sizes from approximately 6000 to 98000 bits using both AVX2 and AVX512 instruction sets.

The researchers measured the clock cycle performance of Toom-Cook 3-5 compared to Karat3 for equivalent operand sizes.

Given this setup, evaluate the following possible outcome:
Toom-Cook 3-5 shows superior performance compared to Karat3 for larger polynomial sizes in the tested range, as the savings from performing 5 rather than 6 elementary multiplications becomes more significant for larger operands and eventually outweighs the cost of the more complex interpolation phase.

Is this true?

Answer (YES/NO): NO